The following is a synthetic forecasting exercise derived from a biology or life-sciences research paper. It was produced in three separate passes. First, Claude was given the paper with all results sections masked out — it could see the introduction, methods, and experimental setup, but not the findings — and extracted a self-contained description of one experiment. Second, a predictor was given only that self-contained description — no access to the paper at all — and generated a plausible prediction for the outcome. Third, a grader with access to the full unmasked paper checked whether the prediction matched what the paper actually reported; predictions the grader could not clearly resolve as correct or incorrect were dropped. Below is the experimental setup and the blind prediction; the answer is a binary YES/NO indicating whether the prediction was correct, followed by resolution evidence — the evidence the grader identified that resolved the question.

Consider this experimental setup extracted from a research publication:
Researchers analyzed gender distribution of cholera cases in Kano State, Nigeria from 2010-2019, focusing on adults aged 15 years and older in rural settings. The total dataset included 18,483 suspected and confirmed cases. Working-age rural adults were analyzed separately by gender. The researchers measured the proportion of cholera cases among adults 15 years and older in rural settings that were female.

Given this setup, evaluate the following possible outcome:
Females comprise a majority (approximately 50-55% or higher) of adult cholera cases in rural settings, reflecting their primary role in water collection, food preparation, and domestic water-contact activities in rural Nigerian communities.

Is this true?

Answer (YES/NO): YES